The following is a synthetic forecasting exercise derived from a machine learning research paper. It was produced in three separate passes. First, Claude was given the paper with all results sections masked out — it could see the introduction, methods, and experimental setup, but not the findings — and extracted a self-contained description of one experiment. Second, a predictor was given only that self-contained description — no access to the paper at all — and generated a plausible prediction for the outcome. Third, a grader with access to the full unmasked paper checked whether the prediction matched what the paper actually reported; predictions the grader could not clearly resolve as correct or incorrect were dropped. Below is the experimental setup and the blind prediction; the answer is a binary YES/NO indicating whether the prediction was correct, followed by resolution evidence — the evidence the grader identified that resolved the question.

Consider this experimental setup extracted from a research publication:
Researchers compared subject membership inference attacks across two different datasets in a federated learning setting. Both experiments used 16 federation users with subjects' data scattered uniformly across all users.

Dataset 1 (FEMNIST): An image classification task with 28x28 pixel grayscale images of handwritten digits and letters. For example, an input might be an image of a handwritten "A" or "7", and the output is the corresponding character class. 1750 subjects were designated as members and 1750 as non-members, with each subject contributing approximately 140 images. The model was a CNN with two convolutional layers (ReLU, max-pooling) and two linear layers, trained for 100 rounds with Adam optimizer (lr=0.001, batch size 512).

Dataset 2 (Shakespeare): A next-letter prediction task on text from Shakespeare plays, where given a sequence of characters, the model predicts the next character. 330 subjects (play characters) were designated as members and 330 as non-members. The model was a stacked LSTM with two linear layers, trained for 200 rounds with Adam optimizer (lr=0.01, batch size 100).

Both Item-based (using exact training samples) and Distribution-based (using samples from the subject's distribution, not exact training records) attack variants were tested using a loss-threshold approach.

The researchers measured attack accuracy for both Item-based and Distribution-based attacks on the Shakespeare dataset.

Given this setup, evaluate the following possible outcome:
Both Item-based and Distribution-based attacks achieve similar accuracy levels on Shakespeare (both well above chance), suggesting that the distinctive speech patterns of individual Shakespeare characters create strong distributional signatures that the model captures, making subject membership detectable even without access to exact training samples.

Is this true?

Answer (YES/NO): NO